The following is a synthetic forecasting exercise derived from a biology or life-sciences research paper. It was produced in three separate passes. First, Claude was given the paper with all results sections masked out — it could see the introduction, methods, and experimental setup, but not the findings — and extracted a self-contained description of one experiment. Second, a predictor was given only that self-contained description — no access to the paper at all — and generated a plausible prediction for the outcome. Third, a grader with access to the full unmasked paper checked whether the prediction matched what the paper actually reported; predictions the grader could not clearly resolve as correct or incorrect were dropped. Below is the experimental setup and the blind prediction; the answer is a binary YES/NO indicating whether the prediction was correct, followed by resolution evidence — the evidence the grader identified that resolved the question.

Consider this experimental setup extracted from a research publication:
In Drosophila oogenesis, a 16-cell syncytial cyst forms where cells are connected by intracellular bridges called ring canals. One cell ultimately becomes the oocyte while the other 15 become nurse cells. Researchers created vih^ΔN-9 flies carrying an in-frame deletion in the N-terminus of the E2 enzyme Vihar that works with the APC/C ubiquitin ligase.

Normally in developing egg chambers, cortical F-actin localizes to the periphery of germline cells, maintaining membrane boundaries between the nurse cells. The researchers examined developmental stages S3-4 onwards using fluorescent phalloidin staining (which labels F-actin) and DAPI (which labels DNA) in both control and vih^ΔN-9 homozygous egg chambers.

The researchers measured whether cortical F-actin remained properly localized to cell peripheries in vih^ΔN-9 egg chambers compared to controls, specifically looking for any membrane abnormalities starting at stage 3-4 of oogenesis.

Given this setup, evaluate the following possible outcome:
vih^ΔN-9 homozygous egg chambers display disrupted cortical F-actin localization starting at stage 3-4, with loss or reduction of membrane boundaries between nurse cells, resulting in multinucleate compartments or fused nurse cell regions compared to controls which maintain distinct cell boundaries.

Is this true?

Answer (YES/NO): YES